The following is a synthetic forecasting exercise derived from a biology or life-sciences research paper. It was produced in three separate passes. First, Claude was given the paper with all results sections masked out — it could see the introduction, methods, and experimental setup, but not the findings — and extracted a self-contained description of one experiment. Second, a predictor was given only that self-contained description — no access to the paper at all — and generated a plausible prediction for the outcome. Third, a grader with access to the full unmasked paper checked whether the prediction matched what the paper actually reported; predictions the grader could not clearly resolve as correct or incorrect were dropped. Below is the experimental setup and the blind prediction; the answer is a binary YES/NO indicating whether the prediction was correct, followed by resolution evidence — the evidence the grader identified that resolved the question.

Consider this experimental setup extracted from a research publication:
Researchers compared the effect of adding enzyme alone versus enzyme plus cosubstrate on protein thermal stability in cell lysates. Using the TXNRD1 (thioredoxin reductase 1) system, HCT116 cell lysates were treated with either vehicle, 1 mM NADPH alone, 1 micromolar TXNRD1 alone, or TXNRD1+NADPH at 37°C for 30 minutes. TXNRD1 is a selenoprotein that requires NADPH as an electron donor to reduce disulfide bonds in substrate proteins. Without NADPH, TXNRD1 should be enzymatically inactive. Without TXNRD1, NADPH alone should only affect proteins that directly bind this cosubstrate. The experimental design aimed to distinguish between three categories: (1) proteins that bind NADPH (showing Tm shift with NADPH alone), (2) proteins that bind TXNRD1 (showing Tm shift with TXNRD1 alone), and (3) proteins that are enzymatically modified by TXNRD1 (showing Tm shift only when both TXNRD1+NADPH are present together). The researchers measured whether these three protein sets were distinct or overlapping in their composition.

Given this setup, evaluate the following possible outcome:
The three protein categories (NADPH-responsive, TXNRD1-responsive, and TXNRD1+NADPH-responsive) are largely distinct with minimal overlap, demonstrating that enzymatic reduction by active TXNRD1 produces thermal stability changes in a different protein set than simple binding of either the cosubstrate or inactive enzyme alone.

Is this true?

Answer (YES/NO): YES